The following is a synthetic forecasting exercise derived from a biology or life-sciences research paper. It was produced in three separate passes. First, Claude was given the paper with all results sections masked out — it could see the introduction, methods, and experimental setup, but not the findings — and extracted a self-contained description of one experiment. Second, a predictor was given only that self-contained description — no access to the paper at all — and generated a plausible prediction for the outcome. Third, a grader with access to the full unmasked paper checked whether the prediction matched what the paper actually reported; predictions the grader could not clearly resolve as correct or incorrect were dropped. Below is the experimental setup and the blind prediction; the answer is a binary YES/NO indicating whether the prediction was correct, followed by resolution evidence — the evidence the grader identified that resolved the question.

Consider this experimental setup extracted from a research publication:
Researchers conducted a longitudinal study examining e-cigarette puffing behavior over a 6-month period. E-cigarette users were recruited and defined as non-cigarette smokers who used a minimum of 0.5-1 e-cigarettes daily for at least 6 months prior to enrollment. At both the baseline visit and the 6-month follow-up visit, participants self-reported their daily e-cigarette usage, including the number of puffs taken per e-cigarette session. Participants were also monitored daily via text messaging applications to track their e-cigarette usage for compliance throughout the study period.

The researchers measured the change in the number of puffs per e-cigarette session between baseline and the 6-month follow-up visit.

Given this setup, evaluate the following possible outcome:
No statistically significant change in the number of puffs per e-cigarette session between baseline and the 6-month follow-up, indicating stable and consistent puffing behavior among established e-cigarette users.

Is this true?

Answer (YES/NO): NO